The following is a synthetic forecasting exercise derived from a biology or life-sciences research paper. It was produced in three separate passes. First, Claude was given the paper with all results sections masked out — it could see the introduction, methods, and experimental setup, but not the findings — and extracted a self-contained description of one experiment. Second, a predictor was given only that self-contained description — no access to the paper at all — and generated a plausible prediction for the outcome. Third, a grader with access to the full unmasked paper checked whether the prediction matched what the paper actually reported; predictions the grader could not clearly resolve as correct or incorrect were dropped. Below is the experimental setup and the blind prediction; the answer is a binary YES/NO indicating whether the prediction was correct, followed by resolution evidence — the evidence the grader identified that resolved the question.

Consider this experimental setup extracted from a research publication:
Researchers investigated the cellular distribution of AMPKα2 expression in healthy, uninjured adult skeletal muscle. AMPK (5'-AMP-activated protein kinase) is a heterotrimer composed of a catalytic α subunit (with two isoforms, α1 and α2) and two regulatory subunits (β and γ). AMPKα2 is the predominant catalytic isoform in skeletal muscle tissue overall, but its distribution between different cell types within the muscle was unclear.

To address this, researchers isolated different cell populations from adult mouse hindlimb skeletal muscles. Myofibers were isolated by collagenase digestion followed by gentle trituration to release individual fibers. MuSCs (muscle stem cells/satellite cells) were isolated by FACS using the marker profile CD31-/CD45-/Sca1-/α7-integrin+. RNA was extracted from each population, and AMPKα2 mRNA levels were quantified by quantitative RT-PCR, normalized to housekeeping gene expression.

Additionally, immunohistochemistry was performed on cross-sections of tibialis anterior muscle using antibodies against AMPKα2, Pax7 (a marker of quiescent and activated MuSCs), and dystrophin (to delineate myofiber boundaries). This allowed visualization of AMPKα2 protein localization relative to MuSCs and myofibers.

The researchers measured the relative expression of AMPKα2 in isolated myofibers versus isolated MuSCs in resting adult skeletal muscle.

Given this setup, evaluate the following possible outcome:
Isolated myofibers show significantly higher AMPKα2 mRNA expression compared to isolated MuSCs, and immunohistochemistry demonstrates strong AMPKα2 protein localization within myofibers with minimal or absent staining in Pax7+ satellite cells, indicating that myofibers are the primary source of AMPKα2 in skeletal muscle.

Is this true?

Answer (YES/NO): YES